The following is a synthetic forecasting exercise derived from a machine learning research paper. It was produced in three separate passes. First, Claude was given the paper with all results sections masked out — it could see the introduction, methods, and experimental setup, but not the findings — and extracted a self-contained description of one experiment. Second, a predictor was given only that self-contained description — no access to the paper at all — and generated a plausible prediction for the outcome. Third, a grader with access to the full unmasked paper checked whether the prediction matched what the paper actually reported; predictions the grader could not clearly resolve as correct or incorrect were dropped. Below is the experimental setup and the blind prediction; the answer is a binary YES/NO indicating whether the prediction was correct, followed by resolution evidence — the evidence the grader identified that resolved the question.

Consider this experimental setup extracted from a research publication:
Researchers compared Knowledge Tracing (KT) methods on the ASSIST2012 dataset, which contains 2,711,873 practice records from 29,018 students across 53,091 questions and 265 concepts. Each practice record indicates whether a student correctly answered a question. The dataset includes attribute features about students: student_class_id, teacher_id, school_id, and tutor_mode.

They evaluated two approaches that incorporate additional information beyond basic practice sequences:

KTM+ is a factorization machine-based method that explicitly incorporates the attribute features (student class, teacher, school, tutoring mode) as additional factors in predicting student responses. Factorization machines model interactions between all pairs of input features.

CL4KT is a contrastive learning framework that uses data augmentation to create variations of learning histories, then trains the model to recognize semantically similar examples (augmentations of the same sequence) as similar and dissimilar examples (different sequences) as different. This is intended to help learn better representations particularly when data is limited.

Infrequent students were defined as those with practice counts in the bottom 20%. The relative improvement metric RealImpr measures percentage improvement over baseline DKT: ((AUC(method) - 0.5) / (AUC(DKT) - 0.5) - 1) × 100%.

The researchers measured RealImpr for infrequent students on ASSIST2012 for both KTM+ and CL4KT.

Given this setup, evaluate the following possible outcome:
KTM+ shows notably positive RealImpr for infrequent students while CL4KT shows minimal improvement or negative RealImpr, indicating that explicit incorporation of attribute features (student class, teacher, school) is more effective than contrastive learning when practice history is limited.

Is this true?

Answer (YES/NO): NO